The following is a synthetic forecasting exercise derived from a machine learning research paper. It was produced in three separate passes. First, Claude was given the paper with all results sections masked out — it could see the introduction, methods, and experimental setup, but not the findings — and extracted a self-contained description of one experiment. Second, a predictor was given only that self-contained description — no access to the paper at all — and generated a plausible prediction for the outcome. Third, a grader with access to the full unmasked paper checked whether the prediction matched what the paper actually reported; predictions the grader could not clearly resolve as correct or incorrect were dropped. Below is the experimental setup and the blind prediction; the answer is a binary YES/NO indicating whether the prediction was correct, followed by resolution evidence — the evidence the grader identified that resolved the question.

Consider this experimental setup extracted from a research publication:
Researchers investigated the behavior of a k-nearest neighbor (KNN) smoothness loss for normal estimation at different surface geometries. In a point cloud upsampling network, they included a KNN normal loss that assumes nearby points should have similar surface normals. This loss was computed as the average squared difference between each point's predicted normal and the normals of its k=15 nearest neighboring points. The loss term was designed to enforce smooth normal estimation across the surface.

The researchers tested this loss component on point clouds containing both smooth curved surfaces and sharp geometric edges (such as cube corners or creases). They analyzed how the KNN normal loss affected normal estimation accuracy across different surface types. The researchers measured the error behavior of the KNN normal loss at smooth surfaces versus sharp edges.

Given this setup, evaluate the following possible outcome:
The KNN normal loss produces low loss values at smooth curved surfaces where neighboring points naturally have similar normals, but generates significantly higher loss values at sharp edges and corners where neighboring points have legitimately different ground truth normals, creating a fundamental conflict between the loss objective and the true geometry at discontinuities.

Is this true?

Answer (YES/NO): YES